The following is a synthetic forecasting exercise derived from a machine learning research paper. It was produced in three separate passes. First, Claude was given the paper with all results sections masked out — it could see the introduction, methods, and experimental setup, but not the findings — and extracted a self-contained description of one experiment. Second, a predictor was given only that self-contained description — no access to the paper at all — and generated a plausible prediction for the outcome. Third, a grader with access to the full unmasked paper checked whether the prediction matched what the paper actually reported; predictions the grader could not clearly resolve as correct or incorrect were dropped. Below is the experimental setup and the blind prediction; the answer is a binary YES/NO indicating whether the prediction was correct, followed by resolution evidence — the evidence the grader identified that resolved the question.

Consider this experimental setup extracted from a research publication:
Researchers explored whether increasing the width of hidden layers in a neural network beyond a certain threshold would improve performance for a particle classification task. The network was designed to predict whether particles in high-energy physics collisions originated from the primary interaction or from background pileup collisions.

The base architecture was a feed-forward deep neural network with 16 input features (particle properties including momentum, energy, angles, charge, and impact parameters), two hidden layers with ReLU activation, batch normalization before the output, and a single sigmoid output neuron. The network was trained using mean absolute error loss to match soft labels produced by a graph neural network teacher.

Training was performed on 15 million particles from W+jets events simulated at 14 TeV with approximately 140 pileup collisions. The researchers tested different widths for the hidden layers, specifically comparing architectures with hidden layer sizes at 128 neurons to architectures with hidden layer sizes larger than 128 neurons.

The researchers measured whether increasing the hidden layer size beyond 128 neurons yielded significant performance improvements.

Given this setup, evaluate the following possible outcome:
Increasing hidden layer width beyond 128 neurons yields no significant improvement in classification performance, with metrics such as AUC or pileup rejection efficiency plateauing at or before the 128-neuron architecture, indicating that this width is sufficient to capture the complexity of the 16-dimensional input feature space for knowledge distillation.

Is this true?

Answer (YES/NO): YES